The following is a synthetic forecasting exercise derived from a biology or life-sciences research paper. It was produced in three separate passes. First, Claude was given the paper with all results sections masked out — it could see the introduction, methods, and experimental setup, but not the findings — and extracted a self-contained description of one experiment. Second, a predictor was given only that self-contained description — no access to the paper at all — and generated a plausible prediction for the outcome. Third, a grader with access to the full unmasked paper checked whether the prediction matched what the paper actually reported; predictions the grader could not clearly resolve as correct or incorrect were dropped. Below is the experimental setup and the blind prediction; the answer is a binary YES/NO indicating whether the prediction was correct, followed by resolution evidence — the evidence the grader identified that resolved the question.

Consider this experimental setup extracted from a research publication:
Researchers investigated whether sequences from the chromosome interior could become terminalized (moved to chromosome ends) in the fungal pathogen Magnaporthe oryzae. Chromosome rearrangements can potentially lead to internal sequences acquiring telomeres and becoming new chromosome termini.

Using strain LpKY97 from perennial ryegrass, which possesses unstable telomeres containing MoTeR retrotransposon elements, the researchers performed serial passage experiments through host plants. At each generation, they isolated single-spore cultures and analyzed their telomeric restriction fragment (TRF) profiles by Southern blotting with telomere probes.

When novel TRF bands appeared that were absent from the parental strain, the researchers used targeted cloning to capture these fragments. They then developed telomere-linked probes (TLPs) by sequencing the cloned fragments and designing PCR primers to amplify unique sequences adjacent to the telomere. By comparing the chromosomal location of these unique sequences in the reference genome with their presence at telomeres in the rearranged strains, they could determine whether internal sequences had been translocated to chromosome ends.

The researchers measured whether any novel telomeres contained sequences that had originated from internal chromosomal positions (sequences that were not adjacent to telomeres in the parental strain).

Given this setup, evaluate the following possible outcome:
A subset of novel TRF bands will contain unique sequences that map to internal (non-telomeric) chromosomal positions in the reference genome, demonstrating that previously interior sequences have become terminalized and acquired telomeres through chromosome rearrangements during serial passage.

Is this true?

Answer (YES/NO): YES